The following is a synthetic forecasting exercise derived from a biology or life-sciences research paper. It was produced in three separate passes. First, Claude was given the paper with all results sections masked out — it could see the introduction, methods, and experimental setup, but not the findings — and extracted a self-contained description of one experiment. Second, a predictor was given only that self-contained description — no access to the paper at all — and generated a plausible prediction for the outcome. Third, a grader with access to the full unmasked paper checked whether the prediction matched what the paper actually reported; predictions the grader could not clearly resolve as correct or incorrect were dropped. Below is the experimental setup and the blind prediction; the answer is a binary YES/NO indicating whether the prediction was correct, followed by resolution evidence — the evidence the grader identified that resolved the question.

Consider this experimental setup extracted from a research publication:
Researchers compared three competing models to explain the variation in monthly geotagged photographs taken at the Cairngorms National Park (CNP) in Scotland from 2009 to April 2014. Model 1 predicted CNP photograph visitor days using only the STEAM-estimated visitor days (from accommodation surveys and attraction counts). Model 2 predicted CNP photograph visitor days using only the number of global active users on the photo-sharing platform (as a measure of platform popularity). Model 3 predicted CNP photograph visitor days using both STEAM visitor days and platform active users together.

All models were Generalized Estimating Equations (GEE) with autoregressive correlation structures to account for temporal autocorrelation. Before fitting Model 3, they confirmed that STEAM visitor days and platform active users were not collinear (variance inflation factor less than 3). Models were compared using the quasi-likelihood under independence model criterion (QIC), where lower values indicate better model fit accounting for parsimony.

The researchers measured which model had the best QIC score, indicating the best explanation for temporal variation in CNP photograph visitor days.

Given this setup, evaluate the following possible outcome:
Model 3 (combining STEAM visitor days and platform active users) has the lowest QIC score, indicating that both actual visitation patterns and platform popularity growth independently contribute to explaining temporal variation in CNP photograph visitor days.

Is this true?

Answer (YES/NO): NO